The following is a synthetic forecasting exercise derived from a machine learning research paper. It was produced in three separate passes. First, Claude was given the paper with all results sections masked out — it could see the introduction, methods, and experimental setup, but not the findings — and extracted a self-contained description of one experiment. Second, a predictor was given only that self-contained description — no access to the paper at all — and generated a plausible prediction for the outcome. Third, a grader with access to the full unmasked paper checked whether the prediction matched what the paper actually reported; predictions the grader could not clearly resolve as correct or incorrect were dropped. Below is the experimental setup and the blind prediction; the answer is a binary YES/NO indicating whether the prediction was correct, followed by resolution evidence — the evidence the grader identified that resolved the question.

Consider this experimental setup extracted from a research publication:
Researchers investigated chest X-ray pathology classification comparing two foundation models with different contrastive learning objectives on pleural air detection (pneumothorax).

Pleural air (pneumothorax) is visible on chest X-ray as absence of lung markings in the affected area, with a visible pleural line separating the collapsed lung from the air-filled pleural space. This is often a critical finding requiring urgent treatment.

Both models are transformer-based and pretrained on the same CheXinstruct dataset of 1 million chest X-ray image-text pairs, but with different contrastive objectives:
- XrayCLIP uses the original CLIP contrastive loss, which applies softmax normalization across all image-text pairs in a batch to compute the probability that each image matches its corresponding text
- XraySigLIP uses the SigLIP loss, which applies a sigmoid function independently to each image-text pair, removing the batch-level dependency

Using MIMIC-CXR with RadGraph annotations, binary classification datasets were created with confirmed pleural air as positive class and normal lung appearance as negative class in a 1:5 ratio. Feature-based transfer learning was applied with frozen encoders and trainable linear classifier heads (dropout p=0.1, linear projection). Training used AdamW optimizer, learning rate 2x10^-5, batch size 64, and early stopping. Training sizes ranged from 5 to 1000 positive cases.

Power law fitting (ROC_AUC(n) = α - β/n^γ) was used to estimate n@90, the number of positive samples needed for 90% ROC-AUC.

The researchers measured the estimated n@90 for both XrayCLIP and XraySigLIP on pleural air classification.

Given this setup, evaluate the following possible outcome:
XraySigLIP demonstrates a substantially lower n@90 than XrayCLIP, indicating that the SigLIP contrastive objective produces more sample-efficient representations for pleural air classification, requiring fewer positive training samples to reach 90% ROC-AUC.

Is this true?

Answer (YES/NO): NO